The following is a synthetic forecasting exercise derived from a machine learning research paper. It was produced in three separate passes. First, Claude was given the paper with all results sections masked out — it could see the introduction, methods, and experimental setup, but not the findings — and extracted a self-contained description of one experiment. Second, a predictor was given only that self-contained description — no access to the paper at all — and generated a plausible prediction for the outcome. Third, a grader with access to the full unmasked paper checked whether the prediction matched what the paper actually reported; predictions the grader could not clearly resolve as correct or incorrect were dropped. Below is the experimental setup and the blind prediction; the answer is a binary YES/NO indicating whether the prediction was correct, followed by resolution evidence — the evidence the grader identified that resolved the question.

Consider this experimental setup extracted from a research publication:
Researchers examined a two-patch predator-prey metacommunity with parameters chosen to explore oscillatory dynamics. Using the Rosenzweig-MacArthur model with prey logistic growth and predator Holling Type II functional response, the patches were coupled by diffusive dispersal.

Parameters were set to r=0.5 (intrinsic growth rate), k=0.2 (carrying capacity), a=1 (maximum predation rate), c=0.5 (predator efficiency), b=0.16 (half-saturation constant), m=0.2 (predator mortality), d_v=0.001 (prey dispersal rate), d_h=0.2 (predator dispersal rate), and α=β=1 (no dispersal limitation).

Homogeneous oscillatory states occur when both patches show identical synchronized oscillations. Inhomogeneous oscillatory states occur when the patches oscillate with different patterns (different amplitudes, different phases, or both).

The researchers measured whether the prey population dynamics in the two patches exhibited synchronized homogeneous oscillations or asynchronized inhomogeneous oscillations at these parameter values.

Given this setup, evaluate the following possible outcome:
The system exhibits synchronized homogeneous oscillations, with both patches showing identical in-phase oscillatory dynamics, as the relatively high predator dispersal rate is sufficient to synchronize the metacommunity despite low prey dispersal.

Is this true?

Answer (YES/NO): YES